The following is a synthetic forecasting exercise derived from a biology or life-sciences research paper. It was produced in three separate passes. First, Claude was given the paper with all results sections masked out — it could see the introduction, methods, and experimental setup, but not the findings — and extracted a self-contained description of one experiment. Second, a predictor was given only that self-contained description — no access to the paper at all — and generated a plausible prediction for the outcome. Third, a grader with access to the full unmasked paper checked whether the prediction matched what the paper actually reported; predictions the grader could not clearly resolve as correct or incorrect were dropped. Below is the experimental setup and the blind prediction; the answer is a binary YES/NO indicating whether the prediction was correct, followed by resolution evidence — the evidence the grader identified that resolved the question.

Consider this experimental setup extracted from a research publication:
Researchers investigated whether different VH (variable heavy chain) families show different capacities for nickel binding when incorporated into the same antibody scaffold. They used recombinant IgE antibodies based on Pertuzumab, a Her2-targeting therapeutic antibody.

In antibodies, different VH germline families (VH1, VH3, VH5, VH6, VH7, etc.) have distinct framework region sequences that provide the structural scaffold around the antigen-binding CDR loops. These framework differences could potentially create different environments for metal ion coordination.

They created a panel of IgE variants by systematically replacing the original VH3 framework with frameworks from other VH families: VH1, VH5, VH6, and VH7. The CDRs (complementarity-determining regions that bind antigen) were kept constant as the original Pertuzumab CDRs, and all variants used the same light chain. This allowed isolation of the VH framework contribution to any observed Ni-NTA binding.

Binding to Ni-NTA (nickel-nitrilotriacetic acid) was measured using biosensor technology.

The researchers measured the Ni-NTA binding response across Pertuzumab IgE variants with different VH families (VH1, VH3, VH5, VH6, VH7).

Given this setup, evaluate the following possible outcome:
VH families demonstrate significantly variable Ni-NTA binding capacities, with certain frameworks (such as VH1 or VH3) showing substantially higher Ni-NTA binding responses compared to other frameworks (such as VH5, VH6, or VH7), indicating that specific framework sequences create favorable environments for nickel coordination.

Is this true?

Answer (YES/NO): NO